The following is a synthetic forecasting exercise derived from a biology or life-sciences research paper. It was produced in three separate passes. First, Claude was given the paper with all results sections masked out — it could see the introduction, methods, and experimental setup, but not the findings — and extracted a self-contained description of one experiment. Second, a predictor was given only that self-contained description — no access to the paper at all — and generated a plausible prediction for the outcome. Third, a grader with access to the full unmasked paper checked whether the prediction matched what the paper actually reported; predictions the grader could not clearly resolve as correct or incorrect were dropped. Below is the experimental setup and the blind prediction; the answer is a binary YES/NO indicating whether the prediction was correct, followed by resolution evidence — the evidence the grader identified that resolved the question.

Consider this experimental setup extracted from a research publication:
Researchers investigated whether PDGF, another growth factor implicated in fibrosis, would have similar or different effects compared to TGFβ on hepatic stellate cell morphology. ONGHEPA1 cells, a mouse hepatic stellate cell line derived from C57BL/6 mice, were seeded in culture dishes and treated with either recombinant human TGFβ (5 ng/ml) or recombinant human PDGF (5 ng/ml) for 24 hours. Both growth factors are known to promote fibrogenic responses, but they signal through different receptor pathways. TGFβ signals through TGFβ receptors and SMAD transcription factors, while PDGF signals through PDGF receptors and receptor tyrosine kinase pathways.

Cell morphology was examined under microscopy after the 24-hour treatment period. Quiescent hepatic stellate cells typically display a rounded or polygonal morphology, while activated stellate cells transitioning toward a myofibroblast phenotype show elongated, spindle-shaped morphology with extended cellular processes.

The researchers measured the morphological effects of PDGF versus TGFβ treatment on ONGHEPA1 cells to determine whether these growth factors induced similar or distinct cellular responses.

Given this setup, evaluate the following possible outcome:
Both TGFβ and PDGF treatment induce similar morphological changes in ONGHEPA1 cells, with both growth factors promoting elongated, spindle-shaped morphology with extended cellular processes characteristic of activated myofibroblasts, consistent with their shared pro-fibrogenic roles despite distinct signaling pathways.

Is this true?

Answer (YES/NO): YES